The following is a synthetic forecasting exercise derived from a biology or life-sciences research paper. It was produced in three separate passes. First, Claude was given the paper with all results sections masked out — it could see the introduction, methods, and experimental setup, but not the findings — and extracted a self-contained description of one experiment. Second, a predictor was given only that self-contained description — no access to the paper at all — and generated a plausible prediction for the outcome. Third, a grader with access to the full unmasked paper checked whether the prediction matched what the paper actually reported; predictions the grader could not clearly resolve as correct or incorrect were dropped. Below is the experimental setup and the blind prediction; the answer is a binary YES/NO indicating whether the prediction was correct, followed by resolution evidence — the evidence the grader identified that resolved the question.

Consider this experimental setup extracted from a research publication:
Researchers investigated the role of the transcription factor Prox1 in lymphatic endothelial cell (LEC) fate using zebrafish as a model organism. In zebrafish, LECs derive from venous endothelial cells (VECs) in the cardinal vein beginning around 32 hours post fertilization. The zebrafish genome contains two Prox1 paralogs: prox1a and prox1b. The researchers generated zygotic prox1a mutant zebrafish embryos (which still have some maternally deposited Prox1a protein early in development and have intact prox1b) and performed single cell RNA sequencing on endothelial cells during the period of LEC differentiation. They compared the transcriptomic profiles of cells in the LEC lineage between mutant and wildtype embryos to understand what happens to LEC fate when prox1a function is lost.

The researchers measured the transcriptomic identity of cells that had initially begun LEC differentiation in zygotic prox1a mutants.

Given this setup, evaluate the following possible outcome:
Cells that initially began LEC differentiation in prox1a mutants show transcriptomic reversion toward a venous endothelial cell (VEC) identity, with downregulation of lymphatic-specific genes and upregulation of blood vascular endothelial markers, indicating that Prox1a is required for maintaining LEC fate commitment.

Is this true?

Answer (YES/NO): YES